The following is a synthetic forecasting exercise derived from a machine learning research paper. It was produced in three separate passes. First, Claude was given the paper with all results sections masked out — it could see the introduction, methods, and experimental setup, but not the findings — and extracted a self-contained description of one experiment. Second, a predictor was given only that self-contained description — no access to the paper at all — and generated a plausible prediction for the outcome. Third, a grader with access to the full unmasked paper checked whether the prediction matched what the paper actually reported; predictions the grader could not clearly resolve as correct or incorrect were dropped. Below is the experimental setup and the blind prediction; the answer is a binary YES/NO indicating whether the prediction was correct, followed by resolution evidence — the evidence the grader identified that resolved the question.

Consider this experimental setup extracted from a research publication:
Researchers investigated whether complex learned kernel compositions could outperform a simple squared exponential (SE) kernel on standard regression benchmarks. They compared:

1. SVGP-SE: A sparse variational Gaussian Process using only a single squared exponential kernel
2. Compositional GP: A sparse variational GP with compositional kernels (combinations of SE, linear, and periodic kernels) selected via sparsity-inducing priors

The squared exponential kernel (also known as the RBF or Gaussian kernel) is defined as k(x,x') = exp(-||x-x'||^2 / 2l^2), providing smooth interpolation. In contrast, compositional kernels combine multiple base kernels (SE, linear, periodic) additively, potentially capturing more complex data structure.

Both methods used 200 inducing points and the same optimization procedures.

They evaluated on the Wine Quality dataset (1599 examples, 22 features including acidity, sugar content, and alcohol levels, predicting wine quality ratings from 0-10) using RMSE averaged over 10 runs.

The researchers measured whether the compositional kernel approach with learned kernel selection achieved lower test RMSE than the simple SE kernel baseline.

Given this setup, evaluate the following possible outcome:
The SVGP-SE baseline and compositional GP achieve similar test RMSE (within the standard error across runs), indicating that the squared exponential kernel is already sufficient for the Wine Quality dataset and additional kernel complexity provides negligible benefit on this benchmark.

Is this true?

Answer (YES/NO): YES